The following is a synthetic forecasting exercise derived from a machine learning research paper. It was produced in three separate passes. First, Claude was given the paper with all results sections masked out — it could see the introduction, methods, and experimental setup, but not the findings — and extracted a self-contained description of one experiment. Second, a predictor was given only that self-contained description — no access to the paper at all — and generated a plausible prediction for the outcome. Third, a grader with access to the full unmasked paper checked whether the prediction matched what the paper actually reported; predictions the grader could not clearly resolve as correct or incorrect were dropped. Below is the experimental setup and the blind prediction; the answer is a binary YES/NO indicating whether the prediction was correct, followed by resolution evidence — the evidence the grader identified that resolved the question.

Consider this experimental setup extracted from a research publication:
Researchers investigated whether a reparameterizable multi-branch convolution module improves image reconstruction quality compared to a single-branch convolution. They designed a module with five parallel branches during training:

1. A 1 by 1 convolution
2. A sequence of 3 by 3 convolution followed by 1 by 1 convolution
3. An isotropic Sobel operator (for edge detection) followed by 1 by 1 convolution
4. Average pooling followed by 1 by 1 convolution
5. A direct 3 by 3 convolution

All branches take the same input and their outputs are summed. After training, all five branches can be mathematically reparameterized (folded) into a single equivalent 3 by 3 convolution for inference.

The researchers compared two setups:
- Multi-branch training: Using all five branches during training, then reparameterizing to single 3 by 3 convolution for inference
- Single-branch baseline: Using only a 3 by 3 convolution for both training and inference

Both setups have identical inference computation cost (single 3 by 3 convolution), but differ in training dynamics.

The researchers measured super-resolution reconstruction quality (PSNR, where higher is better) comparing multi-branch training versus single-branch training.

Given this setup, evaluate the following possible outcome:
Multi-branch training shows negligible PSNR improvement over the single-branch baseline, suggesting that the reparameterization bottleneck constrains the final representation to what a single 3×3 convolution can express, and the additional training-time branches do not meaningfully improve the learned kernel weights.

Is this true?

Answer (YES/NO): NO